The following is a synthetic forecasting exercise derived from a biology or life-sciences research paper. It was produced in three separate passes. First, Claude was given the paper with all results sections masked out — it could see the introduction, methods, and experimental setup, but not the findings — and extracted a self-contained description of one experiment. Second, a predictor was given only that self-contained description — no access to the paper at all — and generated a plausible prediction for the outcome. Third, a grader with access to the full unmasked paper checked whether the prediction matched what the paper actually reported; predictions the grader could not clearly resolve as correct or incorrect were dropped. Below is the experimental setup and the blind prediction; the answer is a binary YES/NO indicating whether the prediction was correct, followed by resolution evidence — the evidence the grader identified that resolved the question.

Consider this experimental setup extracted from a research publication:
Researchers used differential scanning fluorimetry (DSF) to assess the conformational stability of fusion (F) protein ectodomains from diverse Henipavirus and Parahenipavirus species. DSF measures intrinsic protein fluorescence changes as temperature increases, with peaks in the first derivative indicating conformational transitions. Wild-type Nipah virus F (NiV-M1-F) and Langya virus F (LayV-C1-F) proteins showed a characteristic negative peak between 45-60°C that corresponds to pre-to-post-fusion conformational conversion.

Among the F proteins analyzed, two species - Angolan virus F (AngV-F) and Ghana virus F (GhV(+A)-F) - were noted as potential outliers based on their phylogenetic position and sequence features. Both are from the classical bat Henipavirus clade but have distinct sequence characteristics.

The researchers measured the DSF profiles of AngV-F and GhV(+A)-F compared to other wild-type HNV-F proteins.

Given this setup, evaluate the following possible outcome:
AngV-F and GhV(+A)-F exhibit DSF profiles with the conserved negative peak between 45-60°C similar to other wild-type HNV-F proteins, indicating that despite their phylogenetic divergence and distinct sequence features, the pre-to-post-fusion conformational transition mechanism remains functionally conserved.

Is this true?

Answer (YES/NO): NO